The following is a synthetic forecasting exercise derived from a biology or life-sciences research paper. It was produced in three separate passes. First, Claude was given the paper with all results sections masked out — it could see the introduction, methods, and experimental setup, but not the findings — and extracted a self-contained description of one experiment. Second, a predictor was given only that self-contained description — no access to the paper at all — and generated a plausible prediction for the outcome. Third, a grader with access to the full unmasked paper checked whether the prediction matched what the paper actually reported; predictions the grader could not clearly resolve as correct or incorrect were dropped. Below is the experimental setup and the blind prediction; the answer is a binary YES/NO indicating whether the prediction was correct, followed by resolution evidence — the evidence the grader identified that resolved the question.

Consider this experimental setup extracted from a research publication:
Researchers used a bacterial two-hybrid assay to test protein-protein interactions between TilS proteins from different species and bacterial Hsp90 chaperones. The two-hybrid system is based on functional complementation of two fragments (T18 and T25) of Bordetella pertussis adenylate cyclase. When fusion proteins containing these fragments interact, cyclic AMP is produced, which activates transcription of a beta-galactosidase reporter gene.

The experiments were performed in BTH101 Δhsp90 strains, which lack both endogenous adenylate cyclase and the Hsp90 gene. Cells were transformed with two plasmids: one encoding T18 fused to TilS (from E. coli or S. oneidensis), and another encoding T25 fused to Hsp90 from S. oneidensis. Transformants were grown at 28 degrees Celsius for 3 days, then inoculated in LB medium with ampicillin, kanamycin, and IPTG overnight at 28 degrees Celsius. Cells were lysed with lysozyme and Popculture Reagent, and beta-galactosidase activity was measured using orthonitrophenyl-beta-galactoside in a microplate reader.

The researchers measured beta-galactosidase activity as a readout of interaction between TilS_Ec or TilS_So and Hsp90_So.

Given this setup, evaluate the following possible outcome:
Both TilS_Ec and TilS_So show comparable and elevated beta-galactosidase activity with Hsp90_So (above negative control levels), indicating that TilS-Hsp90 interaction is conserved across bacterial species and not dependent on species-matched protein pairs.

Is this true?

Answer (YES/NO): NO